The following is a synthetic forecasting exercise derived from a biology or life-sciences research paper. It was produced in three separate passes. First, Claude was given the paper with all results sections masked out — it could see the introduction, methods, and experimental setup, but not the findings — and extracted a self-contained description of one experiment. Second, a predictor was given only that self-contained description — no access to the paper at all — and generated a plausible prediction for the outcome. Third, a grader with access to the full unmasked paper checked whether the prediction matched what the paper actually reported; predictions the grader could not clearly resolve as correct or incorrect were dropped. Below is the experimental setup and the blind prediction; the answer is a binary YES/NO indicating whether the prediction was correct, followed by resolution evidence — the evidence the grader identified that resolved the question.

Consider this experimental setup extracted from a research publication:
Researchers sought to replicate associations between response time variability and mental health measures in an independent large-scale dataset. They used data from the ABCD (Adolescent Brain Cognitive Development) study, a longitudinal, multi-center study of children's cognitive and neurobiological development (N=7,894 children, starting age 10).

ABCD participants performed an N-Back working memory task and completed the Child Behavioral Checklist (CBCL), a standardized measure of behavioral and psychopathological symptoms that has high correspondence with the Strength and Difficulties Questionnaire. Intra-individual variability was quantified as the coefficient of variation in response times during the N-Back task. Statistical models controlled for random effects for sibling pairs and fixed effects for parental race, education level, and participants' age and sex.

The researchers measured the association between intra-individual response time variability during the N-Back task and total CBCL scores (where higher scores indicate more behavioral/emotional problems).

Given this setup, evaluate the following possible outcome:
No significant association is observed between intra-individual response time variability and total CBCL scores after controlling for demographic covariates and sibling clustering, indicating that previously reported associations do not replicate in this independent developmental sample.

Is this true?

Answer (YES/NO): NO